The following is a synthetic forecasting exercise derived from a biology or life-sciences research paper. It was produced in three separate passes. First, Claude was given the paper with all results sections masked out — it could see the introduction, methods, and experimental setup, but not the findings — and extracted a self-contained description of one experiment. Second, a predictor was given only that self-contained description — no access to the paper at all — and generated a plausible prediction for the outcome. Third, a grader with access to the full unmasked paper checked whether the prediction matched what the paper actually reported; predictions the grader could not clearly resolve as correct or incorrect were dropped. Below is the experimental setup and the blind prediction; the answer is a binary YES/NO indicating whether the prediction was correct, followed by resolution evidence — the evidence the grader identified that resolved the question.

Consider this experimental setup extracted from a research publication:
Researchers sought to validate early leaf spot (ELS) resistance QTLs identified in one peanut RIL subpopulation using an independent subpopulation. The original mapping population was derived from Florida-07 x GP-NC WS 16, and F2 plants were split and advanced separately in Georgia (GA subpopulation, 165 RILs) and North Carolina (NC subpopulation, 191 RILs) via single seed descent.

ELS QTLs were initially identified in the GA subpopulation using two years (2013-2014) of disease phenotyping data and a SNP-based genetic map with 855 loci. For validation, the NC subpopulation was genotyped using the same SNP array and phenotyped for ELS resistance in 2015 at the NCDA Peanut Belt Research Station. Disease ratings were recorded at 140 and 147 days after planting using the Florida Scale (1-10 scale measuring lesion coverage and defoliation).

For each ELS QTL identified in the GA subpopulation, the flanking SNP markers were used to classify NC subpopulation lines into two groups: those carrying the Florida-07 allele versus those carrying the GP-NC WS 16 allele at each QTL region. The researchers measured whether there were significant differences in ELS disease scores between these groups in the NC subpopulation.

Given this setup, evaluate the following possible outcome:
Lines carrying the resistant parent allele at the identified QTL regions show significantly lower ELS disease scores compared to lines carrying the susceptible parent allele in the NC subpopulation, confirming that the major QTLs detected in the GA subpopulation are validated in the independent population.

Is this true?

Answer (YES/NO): NO